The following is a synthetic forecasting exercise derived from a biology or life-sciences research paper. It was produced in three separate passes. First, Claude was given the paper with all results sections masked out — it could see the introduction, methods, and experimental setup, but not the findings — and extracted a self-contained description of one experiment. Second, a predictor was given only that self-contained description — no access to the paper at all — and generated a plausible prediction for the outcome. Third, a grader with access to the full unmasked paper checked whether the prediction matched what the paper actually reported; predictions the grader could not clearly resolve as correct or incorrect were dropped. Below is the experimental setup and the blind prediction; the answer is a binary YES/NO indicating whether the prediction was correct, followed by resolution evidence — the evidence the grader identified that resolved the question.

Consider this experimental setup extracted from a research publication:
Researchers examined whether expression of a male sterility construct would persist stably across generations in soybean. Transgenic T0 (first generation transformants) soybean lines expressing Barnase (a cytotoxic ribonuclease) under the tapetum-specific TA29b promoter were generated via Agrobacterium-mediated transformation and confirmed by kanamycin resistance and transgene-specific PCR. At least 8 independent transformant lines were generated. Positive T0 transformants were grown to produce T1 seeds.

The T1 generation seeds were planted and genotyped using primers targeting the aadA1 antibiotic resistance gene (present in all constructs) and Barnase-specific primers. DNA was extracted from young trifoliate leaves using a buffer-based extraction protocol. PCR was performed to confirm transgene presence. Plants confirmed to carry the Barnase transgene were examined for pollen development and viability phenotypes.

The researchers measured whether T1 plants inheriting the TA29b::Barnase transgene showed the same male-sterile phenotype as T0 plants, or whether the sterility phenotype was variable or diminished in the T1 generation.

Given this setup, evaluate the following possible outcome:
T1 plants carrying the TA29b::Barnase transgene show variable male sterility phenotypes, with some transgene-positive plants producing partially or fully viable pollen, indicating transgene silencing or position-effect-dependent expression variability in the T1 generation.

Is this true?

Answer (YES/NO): NO